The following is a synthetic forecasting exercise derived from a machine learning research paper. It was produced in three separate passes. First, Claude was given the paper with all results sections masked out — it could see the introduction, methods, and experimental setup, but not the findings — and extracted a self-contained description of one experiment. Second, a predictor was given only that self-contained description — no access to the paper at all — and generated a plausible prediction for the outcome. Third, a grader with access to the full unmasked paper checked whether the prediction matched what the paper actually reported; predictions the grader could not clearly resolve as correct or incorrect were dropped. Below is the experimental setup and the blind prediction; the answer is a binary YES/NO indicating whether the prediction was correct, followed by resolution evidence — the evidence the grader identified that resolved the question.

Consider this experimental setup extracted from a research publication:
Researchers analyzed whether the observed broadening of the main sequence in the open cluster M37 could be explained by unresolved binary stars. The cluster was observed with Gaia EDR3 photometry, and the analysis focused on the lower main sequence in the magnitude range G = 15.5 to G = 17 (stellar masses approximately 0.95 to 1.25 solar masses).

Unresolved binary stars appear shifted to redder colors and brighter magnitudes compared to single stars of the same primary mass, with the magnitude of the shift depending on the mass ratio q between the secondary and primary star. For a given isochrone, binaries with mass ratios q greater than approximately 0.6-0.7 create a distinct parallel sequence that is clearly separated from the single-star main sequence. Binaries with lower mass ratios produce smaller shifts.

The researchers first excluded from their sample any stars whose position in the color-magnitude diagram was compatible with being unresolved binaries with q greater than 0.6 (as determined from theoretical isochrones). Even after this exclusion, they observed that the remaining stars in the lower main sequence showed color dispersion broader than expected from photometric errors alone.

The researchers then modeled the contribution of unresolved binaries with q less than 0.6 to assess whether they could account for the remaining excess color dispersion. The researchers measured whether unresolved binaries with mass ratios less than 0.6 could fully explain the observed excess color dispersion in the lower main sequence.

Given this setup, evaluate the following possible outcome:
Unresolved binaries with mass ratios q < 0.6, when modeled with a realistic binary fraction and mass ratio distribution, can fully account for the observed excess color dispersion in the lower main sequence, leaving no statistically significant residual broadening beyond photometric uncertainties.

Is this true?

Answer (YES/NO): NO